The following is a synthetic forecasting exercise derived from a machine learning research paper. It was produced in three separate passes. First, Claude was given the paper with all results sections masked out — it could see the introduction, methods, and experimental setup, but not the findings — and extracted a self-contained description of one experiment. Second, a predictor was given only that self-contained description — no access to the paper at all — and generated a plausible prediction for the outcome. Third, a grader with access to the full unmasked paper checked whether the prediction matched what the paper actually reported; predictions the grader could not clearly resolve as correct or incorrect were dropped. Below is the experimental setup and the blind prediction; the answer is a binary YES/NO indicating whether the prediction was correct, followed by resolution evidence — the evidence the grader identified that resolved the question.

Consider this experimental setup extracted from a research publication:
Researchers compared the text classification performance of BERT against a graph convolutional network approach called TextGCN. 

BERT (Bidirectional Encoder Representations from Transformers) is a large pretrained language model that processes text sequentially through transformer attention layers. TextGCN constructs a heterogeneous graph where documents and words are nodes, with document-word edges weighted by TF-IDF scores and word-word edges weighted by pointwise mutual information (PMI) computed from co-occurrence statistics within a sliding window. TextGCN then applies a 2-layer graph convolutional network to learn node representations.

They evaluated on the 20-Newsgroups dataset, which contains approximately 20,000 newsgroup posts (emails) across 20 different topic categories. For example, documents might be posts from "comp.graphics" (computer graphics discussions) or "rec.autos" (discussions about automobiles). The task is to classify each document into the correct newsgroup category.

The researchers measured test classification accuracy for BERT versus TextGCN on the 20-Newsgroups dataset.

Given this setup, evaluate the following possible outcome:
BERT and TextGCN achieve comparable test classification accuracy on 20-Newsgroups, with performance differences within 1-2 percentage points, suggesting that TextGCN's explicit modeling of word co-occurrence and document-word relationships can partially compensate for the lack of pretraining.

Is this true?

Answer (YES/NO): NO